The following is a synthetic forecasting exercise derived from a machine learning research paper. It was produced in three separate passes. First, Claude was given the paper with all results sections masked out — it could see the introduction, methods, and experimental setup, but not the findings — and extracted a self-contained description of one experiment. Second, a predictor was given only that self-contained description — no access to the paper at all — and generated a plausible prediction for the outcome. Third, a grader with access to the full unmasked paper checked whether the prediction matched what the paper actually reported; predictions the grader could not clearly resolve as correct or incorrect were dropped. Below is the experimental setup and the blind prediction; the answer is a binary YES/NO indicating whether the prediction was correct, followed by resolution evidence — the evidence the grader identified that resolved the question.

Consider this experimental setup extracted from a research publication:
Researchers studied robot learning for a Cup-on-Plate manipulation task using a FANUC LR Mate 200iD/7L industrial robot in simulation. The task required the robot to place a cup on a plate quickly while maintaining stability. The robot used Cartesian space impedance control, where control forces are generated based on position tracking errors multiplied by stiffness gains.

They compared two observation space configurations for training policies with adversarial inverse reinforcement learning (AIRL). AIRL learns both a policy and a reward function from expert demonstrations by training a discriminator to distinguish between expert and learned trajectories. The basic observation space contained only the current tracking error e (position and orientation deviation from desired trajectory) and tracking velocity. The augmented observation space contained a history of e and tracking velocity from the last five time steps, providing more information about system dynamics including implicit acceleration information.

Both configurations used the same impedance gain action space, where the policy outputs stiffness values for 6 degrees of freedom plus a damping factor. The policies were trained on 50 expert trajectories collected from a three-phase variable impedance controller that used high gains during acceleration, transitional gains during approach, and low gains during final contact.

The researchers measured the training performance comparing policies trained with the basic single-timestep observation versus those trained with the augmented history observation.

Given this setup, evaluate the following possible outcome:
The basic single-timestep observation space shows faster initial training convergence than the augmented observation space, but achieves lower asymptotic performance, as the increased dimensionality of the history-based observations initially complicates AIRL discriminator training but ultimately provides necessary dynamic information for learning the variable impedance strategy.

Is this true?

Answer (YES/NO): NO